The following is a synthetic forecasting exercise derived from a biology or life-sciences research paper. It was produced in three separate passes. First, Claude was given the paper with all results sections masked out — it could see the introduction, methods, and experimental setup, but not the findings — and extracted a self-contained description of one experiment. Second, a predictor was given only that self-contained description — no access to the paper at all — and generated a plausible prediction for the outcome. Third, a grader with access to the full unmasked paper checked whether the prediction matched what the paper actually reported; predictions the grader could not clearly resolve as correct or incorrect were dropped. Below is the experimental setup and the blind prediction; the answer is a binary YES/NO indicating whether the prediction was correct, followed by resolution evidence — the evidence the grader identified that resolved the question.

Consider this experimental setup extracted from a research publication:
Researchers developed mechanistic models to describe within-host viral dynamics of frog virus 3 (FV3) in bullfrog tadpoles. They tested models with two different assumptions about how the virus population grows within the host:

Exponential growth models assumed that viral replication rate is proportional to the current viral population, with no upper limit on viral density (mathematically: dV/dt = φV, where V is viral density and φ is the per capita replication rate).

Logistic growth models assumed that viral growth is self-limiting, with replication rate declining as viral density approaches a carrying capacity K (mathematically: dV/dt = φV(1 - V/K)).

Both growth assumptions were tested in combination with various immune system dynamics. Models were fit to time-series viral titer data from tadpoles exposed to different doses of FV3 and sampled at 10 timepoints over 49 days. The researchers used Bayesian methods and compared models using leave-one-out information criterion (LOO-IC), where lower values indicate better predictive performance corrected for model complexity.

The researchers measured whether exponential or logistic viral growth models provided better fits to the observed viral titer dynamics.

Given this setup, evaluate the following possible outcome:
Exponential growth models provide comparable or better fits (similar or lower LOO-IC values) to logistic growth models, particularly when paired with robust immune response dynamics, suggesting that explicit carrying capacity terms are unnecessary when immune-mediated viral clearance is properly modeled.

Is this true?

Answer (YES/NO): YES